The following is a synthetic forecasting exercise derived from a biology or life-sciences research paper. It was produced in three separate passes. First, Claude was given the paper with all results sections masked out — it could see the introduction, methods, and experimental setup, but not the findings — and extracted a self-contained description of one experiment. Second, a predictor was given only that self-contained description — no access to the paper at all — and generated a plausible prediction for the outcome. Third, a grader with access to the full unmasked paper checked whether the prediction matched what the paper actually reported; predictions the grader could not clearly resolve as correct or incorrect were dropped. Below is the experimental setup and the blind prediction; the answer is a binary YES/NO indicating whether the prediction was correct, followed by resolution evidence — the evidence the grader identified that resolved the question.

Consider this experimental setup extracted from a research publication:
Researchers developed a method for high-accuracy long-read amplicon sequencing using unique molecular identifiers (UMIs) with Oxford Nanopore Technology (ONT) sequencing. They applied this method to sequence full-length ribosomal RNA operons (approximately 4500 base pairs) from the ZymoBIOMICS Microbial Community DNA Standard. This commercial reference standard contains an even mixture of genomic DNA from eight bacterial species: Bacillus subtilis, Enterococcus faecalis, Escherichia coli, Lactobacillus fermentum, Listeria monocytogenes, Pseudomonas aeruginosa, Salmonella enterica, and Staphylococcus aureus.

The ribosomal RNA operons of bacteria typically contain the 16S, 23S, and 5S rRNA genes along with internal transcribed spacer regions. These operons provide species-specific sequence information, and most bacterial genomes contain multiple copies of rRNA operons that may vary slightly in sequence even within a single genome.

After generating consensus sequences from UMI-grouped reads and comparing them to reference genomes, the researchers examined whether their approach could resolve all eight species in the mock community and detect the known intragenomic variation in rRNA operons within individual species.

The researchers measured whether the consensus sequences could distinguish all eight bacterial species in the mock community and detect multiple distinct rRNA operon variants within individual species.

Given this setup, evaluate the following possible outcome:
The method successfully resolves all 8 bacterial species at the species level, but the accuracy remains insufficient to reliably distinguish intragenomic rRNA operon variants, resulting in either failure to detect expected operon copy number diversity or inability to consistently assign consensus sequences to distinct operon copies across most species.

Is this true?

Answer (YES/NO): NO